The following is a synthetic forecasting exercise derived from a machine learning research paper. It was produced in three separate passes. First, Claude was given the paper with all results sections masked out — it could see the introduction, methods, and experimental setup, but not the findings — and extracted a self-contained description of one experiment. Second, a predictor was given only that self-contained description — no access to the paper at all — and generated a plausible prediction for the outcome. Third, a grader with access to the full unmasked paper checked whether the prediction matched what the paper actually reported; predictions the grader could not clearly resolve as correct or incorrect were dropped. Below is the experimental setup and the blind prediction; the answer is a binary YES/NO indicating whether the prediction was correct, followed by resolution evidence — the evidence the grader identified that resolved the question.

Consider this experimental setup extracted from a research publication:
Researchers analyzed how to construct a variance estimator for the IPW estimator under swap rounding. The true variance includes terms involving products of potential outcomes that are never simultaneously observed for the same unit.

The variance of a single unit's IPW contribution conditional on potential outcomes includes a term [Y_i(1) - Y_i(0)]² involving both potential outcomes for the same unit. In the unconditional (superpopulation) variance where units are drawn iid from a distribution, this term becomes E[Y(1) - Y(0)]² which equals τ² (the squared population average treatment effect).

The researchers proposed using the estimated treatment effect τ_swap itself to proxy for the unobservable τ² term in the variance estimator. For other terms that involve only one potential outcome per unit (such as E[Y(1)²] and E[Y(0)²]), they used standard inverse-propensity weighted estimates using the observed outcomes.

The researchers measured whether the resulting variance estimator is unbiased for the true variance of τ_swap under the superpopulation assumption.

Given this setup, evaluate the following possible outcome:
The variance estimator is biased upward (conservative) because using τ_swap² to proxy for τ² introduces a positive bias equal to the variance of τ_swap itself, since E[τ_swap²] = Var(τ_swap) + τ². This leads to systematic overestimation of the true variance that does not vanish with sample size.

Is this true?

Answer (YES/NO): NO